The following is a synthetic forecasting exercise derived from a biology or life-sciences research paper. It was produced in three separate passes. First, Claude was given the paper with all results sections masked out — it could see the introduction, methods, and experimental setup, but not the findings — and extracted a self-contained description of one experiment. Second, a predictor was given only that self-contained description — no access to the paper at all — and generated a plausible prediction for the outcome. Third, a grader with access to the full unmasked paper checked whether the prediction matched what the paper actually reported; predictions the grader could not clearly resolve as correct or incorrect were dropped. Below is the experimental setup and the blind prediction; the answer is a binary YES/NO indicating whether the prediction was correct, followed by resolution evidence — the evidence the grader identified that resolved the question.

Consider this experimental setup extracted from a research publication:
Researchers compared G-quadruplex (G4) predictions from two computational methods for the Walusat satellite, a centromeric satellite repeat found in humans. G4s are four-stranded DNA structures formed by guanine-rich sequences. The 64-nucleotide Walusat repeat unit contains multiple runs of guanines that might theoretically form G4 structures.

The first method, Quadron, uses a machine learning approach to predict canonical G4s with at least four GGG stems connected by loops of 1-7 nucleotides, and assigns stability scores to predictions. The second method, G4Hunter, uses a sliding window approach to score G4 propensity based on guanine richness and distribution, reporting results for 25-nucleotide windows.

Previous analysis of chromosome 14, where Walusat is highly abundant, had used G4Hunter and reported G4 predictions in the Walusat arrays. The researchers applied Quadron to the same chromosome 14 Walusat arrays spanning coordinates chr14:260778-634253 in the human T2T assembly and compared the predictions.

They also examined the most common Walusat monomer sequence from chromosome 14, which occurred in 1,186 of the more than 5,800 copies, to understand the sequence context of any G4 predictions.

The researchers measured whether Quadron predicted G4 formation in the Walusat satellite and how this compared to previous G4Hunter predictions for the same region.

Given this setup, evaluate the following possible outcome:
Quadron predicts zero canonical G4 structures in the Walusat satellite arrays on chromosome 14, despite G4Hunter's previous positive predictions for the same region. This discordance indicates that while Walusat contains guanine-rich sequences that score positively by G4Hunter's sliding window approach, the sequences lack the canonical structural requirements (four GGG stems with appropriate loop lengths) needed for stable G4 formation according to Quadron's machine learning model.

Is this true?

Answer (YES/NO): YES